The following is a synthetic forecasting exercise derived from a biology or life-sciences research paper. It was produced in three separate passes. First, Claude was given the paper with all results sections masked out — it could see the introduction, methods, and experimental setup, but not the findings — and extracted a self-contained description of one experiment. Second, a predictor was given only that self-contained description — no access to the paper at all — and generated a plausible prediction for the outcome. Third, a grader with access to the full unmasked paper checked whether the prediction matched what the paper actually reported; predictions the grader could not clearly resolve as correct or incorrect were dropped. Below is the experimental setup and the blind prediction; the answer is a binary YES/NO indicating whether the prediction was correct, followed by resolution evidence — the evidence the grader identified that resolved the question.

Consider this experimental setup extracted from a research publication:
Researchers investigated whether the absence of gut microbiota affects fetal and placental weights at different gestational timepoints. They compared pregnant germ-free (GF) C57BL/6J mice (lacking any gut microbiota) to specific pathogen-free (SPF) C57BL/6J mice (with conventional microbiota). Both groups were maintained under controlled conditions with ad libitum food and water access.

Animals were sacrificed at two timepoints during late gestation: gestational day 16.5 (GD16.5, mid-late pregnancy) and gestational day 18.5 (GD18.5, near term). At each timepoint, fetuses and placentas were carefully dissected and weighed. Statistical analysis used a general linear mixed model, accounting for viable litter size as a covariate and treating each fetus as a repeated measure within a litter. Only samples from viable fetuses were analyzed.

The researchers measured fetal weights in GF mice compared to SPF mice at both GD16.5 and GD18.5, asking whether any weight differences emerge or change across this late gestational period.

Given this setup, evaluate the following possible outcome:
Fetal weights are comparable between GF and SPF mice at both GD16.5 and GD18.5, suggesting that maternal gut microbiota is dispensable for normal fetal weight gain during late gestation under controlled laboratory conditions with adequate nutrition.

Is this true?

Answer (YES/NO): NO